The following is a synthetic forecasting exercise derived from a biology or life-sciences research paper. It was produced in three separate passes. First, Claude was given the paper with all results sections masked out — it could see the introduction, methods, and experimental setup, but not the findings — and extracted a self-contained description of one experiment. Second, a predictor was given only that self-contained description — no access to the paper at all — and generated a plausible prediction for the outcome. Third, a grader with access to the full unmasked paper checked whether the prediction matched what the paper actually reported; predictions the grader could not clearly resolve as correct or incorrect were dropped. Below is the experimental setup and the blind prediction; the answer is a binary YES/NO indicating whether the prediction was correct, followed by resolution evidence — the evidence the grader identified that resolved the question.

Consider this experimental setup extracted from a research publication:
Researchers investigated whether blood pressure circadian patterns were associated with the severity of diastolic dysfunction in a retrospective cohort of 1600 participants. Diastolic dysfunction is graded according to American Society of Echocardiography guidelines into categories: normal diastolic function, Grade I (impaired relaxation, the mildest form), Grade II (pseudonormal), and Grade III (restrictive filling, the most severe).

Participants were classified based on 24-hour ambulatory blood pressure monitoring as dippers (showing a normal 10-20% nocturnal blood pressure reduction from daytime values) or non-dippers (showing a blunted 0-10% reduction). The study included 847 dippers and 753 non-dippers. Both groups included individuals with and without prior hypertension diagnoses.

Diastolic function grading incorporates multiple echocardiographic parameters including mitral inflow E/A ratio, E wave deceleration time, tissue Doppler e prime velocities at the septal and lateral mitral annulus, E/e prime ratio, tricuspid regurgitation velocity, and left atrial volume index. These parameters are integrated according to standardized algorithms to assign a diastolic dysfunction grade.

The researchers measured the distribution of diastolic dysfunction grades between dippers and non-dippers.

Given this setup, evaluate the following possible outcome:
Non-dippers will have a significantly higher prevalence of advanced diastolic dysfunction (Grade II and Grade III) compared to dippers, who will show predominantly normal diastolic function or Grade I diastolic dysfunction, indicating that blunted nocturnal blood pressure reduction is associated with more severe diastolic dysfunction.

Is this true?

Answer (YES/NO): NO